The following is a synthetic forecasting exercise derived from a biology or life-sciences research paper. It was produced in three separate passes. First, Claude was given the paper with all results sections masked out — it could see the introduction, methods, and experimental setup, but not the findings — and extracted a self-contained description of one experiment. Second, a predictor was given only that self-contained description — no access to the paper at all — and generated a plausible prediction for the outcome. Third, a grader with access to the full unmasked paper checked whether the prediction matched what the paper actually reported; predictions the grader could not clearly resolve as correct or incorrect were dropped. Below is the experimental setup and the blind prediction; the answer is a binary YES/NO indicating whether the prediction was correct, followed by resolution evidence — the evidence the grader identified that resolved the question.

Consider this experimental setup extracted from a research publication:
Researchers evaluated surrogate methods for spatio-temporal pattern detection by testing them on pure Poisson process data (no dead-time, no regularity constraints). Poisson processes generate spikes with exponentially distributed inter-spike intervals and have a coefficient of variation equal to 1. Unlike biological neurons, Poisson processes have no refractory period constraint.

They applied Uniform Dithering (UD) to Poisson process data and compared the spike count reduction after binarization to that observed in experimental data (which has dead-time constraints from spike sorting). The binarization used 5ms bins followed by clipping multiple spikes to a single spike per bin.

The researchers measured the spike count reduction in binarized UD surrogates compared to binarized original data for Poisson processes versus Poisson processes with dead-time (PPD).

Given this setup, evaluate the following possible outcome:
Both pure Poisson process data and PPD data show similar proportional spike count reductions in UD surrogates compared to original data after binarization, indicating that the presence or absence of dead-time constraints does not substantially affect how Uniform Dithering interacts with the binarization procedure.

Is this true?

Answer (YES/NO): NO